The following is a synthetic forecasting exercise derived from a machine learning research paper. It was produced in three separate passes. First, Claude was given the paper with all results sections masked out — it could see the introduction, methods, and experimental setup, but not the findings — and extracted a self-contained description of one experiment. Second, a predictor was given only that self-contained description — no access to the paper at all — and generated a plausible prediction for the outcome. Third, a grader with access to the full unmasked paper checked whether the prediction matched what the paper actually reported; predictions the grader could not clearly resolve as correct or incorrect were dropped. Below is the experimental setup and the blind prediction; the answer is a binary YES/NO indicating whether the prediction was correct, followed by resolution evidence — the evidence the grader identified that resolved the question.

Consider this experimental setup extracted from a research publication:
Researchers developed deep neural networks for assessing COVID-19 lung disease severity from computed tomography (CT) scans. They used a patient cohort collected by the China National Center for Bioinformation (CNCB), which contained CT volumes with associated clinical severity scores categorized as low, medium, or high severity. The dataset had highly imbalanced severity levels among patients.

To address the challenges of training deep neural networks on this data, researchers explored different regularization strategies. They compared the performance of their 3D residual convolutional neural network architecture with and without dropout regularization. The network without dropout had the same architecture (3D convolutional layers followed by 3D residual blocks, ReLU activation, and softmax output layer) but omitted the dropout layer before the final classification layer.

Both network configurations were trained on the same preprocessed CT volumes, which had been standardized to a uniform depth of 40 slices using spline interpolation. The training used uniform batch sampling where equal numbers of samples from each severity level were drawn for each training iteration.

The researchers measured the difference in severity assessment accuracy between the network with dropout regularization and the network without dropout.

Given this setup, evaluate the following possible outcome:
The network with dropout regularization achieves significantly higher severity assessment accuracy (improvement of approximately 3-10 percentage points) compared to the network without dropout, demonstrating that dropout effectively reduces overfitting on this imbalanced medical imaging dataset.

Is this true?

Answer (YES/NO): YES